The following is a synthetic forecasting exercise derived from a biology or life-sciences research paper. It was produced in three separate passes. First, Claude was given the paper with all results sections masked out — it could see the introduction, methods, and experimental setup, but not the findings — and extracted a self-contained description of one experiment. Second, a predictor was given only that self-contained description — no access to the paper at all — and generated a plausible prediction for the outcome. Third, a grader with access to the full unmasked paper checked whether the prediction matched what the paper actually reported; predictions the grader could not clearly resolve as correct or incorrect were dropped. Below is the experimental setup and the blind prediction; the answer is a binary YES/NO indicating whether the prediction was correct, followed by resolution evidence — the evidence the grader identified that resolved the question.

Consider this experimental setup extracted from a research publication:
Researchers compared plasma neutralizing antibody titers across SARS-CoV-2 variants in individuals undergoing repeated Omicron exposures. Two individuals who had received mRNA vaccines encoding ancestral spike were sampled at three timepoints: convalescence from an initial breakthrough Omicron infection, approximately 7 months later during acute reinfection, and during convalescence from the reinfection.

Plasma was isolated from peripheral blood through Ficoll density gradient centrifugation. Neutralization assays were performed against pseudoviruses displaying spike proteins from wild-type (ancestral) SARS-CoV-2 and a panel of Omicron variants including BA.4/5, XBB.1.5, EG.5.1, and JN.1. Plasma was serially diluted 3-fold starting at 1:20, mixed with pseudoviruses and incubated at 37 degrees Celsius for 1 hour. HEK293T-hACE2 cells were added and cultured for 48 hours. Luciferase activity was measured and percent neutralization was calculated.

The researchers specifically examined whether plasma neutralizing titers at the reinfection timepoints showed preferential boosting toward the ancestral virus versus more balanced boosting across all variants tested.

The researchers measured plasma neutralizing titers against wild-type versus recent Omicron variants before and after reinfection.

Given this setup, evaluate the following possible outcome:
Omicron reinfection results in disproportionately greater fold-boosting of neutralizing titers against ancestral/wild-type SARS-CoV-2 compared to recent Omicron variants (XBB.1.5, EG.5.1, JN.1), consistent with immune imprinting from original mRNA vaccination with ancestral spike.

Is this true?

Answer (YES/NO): NO